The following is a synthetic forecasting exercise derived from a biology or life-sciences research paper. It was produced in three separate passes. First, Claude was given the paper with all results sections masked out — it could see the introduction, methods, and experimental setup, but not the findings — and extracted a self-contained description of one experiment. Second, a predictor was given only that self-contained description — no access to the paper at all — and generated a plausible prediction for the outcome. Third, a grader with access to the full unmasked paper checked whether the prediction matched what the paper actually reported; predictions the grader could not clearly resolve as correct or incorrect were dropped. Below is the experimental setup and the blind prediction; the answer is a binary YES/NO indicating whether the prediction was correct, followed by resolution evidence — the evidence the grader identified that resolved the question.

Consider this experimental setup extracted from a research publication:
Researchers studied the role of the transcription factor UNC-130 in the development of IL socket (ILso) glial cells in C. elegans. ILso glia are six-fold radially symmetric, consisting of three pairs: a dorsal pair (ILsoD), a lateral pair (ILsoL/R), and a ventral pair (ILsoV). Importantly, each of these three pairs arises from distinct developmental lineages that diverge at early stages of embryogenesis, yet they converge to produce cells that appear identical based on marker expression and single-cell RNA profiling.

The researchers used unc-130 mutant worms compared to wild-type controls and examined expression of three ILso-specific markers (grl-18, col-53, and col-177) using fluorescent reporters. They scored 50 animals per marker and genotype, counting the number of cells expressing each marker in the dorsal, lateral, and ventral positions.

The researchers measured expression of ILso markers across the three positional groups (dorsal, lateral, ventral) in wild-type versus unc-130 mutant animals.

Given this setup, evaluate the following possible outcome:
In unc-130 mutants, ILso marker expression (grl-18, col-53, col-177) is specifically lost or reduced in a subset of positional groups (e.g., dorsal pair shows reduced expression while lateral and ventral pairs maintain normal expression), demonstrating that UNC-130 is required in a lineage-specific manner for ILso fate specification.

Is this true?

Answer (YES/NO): YES